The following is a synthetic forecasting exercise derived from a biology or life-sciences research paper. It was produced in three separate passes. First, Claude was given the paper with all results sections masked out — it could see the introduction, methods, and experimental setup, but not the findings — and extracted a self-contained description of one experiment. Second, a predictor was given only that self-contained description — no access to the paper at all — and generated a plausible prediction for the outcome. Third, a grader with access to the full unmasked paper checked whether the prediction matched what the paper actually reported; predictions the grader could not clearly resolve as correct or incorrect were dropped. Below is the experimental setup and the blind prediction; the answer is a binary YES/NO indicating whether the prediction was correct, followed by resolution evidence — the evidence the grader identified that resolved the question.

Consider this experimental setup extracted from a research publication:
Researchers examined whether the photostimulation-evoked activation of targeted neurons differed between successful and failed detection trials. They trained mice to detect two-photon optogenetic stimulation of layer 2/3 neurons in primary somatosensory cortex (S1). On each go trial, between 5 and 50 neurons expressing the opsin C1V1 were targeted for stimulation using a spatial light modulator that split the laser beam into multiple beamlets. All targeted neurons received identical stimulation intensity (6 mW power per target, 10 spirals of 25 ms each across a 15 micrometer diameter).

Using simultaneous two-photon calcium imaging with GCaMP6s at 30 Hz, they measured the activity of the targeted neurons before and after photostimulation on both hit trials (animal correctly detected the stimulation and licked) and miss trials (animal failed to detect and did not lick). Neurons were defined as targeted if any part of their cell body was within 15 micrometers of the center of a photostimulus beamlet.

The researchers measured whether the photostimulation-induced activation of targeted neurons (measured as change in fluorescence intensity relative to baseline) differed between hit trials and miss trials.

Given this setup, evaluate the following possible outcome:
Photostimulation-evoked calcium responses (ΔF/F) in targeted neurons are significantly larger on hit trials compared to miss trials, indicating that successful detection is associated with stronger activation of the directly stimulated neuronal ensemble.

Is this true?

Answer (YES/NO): NO